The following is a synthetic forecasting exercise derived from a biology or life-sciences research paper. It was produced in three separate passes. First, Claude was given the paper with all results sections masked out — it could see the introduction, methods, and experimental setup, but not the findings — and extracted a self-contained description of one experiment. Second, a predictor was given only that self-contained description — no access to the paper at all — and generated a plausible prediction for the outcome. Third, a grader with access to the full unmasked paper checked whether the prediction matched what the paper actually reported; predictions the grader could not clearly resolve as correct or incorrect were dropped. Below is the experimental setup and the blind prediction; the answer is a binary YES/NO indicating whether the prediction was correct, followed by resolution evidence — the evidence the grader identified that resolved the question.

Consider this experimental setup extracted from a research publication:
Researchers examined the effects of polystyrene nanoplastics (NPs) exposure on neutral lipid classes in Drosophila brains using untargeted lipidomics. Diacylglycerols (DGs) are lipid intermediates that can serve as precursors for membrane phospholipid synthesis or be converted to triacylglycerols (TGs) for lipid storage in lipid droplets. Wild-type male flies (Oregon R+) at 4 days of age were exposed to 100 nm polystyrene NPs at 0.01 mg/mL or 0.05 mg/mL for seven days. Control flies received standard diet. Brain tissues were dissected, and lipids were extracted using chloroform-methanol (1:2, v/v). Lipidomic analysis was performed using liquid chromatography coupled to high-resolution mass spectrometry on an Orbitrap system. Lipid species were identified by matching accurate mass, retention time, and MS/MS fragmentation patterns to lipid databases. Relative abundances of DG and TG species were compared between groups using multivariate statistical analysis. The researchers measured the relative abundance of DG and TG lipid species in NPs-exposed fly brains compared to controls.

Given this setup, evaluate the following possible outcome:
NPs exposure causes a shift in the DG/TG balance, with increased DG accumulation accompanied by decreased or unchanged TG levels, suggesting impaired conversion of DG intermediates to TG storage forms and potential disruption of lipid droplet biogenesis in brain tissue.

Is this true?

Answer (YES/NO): NO